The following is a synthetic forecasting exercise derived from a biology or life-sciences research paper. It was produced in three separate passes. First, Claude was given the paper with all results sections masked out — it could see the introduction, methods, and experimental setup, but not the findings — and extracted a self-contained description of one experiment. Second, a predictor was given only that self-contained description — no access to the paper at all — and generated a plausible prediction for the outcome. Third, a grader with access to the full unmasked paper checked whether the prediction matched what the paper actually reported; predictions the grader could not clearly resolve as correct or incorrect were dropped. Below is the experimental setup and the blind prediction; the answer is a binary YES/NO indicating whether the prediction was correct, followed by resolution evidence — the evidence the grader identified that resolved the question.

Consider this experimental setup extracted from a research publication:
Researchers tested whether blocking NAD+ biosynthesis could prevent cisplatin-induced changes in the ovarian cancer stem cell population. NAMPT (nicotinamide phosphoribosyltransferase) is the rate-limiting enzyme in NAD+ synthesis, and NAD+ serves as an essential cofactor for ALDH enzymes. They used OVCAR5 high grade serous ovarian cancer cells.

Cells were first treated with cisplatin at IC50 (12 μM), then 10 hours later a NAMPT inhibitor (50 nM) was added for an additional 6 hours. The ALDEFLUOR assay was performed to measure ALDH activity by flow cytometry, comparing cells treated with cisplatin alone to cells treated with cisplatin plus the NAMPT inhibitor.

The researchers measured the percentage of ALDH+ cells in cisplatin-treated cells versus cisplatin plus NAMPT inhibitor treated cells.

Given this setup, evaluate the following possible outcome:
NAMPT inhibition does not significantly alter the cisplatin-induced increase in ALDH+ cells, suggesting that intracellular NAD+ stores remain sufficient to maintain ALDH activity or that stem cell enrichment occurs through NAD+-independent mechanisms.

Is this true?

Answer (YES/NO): NO